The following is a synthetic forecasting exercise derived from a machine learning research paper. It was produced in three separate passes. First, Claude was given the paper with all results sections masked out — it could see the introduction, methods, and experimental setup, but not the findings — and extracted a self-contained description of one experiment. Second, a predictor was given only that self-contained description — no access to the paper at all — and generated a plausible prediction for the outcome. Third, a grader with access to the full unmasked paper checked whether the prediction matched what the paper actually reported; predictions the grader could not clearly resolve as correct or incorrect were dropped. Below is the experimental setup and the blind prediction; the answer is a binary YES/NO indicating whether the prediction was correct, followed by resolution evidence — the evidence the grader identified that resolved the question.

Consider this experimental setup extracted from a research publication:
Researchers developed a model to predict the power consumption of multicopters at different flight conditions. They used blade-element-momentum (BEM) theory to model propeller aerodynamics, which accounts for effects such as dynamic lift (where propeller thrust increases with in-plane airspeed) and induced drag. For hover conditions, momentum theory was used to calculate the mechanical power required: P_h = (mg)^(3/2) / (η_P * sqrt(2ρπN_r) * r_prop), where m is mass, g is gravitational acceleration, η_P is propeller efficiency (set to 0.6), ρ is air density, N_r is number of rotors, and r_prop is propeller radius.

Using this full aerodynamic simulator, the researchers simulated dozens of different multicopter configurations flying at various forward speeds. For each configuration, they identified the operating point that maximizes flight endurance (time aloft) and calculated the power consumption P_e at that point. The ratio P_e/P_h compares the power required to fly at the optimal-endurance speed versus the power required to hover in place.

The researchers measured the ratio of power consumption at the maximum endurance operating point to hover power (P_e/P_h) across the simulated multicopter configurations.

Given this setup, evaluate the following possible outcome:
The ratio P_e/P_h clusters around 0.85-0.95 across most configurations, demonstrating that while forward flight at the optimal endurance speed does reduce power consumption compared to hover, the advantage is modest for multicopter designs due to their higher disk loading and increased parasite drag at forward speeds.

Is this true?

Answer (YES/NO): YES